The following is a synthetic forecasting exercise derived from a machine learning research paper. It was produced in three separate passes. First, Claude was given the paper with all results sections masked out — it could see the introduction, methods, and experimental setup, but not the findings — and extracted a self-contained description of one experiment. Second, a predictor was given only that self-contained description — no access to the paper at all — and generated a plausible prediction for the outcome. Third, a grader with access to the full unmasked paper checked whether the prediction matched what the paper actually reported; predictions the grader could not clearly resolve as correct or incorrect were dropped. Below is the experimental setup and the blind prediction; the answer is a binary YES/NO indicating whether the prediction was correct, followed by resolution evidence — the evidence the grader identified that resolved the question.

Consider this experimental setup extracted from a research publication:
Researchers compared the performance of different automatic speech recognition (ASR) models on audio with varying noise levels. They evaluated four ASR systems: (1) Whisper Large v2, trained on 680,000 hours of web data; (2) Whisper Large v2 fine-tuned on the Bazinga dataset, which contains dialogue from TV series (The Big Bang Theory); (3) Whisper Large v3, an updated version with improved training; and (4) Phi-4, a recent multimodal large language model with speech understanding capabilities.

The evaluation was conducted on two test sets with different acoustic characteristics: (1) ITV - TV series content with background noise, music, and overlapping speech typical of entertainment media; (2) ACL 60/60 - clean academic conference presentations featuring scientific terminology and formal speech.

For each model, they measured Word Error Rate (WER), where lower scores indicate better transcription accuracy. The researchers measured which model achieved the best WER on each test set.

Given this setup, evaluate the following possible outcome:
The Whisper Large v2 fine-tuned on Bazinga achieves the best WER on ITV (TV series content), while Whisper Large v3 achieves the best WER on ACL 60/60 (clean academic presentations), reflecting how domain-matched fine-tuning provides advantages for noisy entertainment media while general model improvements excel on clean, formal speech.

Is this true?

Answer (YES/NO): NO